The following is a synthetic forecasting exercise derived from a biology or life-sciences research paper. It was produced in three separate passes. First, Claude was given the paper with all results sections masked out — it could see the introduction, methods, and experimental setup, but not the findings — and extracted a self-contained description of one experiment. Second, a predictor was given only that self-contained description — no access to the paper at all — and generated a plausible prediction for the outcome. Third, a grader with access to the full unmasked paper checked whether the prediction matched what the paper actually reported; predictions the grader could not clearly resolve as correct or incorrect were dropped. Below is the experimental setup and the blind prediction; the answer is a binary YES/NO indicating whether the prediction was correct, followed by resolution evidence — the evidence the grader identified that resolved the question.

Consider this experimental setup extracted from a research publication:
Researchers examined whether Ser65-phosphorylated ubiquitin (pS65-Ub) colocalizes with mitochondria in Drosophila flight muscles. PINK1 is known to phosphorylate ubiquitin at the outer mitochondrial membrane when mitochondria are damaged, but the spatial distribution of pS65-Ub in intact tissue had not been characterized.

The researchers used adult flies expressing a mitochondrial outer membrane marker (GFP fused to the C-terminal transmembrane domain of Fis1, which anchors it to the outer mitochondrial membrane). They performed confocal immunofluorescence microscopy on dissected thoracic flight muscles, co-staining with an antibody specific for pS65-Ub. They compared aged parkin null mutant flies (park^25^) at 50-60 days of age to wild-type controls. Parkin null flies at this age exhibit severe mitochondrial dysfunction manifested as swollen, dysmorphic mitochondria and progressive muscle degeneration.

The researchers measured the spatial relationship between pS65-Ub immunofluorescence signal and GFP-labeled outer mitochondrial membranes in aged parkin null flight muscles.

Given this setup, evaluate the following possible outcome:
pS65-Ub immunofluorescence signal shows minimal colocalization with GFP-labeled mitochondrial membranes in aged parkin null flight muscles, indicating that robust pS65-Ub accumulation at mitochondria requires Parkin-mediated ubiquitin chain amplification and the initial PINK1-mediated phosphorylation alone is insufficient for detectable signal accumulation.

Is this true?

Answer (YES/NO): NO